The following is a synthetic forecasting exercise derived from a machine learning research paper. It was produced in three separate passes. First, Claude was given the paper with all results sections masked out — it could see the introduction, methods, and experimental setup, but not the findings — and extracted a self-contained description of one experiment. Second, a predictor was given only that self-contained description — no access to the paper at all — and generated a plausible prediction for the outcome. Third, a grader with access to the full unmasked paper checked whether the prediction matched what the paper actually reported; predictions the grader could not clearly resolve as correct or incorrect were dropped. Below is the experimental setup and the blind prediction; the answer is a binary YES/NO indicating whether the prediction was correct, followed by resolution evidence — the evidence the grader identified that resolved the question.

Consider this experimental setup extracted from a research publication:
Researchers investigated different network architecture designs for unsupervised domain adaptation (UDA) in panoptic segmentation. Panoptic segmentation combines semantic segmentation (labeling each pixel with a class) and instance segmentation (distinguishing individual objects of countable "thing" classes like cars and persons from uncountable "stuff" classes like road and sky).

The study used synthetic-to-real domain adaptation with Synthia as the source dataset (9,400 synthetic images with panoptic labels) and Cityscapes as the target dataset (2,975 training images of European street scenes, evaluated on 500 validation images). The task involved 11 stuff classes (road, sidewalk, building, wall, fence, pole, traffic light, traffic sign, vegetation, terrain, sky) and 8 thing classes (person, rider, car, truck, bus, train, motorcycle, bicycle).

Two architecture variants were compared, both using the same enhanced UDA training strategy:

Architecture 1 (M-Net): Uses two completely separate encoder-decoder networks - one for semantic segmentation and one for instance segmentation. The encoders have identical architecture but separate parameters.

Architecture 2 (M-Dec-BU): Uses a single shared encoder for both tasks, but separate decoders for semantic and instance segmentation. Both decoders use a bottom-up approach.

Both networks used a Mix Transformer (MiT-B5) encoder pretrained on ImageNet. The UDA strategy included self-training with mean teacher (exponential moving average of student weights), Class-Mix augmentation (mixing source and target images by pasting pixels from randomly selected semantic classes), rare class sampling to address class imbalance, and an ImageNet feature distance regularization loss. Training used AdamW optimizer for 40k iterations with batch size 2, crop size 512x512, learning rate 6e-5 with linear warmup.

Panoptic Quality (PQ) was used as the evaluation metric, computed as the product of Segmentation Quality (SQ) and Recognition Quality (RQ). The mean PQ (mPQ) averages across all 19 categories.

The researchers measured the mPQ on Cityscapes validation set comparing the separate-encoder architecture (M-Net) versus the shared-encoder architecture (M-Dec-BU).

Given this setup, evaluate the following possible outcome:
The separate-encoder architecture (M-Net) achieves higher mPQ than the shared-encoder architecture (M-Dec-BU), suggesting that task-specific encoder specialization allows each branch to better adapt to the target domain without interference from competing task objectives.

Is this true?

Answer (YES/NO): NO